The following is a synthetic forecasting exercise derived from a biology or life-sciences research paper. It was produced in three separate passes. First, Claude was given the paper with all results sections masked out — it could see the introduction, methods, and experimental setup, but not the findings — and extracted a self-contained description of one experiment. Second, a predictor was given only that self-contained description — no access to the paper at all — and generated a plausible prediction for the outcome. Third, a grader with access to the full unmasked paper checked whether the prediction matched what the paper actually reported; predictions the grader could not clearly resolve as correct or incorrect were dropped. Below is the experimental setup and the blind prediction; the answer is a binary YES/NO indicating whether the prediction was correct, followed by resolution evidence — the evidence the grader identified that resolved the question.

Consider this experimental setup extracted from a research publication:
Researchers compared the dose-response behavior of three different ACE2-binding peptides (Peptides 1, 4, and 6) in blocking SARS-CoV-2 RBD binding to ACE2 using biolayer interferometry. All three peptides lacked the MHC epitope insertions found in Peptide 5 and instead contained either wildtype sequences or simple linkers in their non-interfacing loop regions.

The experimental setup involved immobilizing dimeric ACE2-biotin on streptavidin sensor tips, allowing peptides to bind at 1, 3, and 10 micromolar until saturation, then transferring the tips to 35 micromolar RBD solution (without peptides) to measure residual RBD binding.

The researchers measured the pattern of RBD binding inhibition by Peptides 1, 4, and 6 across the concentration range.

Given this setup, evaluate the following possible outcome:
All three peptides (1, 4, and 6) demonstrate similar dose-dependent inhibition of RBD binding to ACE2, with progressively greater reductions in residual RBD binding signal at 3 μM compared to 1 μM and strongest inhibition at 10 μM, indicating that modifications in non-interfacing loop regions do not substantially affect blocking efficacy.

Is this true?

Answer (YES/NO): YES